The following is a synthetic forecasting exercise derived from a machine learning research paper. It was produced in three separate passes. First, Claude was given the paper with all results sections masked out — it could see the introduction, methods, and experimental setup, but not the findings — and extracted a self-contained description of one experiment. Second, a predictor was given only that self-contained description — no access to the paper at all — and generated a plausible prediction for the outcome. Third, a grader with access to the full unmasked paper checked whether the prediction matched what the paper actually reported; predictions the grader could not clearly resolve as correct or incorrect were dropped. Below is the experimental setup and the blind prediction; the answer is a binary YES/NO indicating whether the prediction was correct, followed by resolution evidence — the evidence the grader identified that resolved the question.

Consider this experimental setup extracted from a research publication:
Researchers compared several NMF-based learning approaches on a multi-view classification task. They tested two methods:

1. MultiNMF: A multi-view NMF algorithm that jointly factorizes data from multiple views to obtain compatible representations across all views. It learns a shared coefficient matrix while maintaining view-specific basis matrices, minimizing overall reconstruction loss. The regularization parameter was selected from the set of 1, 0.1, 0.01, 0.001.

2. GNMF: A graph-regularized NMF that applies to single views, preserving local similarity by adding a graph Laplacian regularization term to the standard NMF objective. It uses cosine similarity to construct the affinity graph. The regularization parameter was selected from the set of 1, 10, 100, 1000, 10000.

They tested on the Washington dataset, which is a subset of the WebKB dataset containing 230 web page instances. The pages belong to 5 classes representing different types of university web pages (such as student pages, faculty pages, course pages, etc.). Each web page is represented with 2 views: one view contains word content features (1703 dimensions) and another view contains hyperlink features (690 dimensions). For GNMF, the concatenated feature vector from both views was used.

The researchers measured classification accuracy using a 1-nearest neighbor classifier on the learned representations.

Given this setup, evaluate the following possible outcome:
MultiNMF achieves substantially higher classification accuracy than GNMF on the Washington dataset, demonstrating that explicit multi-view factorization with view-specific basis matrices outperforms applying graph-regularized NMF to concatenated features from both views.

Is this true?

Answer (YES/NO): NO